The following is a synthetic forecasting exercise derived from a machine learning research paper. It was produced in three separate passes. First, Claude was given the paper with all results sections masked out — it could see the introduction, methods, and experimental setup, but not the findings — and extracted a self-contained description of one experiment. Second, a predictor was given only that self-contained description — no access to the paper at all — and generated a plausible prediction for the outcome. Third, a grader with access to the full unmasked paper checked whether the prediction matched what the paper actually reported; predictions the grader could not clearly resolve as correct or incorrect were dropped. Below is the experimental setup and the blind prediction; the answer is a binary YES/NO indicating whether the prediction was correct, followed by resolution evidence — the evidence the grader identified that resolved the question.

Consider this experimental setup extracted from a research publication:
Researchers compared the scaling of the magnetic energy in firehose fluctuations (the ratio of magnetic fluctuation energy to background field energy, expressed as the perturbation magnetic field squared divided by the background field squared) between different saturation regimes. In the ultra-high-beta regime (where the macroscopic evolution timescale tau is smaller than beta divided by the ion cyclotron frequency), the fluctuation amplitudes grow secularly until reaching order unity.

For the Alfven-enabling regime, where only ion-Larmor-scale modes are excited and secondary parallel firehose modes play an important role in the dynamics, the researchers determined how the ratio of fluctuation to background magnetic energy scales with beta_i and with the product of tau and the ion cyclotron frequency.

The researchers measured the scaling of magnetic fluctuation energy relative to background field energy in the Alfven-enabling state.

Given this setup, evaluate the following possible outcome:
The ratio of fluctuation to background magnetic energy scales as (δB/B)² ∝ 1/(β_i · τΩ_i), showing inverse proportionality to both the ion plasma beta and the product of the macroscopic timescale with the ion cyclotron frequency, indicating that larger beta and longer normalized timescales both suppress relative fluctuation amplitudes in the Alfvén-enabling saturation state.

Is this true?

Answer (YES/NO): NO